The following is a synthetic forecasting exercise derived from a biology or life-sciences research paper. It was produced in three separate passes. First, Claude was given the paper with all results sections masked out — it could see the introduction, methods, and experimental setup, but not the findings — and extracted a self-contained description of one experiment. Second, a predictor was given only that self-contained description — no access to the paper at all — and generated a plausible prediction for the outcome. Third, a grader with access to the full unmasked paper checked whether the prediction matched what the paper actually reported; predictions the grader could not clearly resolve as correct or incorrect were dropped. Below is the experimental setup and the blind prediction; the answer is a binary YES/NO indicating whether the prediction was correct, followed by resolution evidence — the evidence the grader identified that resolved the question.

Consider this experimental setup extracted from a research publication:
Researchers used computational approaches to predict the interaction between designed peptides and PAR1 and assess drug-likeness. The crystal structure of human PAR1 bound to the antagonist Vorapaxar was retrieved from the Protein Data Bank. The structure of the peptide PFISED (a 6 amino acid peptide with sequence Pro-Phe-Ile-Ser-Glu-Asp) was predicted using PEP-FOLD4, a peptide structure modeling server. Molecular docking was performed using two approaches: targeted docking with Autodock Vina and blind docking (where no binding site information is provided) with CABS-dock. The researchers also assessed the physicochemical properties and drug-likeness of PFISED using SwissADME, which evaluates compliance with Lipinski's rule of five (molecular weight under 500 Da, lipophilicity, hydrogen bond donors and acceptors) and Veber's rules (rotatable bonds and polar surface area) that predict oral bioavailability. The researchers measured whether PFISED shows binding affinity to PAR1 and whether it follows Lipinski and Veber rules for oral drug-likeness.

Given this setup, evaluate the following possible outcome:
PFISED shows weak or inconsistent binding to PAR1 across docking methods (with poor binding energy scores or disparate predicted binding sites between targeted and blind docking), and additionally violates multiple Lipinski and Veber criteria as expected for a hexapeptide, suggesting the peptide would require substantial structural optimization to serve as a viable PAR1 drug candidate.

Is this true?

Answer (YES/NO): NO